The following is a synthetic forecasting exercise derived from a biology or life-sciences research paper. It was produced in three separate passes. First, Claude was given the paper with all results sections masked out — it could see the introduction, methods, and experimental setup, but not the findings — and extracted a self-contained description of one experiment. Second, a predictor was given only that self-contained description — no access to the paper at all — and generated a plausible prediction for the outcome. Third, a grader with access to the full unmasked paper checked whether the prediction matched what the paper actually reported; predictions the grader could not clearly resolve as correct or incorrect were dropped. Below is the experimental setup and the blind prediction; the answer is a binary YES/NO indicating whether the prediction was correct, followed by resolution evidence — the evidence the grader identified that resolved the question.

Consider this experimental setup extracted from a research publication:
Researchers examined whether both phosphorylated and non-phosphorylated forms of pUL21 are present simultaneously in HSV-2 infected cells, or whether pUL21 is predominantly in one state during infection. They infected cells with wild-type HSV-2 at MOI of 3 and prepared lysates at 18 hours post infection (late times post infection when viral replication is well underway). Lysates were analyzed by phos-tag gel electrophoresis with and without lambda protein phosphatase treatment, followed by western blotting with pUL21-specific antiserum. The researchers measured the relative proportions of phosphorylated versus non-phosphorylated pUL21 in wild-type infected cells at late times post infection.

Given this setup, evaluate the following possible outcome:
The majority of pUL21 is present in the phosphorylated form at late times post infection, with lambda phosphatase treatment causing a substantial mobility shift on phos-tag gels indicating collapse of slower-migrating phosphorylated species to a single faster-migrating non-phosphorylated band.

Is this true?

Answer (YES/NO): NO